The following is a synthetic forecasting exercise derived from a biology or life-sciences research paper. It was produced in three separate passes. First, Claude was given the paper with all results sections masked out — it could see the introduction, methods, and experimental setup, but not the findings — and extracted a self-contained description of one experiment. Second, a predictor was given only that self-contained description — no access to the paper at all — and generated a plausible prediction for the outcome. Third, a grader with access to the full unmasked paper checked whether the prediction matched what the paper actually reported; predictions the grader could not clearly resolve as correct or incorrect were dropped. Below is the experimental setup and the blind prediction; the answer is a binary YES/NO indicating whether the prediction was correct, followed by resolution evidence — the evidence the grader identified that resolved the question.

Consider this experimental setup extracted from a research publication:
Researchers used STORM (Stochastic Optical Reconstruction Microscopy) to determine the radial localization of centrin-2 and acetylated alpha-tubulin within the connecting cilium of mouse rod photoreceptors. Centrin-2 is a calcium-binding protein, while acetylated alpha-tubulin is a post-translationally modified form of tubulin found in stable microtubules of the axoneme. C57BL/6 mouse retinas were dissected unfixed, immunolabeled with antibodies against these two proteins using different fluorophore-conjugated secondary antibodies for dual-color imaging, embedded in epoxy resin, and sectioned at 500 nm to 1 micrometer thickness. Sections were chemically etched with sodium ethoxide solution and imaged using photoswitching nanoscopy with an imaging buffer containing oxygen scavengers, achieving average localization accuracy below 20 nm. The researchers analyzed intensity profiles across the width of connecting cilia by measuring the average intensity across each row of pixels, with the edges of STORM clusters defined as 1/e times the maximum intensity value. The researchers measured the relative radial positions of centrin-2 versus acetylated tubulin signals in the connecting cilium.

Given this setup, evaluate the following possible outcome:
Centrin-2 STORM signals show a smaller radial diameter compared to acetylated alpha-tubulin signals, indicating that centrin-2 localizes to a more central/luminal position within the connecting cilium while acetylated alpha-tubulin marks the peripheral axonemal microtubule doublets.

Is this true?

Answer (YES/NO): YES